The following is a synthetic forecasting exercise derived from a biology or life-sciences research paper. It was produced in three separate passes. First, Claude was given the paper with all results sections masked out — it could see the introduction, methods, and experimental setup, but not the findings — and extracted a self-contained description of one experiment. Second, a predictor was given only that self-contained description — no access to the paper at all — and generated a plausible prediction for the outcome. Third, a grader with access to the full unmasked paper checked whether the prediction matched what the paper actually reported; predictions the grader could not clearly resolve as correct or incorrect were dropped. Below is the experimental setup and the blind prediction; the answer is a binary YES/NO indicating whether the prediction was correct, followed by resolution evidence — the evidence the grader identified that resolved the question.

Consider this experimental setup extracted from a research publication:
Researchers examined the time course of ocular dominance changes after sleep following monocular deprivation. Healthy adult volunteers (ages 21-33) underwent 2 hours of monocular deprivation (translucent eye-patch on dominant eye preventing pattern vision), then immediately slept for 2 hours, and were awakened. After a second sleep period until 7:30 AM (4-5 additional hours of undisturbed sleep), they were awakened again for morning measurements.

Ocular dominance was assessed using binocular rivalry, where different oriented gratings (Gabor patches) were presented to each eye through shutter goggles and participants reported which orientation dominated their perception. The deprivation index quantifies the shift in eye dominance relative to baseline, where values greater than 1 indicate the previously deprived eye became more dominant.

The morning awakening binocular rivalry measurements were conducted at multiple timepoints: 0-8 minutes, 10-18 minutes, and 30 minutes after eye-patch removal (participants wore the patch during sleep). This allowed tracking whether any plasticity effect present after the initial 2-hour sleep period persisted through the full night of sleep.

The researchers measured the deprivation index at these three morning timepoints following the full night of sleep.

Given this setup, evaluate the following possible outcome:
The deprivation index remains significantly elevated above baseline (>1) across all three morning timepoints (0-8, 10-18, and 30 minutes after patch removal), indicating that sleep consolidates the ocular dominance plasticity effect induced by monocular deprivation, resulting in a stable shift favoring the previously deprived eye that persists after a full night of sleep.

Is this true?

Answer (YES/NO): NO